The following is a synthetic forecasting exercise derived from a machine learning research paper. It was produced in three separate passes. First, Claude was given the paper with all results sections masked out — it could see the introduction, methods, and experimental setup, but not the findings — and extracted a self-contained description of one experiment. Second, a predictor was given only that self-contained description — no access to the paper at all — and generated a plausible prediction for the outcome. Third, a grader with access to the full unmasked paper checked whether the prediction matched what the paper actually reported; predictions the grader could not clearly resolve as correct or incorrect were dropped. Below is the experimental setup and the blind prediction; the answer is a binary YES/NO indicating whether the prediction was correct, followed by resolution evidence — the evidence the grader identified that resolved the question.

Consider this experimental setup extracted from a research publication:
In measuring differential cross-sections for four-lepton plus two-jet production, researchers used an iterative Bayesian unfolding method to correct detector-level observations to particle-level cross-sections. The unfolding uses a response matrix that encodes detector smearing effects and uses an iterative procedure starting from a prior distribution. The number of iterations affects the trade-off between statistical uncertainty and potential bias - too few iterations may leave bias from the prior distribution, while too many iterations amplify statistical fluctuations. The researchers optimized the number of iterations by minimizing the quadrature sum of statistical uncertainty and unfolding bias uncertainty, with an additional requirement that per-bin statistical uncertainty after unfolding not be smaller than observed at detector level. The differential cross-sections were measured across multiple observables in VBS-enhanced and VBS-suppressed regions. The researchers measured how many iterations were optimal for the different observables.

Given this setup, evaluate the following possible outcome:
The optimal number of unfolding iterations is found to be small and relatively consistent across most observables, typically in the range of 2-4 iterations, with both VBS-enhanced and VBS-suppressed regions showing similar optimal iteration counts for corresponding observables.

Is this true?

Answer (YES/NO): YES